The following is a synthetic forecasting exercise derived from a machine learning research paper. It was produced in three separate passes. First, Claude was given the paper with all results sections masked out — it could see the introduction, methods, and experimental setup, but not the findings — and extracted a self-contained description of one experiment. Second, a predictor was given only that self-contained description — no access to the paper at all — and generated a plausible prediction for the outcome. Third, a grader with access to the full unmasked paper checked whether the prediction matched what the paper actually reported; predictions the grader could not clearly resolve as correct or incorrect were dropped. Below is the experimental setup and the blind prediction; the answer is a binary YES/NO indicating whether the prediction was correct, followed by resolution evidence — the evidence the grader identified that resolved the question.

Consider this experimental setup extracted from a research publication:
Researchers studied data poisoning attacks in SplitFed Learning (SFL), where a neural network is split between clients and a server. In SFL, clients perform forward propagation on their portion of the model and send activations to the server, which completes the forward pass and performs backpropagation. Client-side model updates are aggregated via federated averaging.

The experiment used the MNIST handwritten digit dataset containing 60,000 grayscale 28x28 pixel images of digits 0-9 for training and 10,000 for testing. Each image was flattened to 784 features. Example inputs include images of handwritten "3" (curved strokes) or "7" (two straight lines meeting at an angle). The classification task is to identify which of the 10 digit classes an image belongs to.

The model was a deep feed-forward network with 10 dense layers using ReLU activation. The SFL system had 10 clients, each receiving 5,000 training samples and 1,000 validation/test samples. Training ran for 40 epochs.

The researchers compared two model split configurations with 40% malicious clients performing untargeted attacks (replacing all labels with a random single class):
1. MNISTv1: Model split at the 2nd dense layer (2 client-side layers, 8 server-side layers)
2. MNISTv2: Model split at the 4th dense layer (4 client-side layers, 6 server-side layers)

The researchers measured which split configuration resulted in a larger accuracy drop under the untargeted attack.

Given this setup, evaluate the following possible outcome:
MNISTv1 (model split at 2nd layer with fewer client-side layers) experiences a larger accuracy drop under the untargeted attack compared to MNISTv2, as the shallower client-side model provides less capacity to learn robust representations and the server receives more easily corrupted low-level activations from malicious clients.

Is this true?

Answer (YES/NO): NO